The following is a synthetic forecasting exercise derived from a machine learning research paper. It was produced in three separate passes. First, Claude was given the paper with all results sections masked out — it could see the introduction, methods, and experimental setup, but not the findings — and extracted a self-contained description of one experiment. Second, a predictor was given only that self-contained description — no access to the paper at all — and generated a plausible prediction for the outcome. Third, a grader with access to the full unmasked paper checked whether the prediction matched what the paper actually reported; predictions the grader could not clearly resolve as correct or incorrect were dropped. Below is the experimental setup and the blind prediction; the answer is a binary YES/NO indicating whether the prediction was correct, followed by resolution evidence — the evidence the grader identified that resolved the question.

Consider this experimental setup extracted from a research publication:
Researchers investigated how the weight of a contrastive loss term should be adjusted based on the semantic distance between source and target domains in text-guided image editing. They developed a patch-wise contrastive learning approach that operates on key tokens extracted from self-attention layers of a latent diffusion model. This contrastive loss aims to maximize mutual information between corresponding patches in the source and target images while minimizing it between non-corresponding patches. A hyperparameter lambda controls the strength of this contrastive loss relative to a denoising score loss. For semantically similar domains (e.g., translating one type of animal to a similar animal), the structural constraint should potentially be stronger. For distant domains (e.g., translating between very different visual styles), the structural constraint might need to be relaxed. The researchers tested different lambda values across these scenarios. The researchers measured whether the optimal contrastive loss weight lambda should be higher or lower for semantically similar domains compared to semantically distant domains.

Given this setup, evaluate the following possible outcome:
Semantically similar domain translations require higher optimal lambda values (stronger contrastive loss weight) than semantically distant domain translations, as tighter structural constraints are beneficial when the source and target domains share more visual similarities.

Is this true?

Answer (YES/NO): YES